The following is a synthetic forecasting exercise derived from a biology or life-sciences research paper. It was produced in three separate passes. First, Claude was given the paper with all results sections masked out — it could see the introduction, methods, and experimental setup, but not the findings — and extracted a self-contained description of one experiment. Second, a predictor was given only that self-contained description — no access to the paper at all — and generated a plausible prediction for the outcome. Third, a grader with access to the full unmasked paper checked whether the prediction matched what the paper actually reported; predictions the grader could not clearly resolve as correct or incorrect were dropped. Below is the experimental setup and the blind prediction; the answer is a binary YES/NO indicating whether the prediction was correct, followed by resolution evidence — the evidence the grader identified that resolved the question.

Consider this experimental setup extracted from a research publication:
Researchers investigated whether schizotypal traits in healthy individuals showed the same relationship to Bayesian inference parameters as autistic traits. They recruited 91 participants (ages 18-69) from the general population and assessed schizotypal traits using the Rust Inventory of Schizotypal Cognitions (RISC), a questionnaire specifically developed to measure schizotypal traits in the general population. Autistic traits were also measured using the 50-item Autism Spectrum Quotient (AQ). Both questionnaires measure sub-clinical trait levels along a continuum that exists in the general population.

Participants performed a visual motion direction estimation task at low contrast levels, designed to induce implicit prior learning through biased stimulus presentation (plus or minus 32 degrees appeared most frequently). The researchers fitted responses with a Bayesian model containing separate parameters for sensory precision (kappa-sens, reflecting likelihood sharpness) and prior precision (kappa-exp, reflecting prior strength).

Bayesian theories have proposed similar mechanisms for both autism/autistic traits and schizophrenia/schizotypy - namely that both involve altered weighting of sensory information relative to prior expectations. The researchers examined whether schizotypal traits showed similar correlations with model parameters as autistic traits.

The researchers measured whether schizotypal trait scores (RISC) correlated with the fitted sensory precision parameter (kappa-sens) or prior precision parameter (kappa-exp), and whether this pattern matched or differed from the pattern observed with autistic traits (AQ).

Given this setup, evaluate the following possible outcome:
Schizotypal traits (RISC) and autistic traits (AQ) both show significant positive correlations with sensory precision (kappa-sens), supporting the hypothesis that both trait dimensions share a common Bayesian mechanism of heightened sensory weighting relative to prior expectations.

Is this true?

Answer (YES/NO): NO